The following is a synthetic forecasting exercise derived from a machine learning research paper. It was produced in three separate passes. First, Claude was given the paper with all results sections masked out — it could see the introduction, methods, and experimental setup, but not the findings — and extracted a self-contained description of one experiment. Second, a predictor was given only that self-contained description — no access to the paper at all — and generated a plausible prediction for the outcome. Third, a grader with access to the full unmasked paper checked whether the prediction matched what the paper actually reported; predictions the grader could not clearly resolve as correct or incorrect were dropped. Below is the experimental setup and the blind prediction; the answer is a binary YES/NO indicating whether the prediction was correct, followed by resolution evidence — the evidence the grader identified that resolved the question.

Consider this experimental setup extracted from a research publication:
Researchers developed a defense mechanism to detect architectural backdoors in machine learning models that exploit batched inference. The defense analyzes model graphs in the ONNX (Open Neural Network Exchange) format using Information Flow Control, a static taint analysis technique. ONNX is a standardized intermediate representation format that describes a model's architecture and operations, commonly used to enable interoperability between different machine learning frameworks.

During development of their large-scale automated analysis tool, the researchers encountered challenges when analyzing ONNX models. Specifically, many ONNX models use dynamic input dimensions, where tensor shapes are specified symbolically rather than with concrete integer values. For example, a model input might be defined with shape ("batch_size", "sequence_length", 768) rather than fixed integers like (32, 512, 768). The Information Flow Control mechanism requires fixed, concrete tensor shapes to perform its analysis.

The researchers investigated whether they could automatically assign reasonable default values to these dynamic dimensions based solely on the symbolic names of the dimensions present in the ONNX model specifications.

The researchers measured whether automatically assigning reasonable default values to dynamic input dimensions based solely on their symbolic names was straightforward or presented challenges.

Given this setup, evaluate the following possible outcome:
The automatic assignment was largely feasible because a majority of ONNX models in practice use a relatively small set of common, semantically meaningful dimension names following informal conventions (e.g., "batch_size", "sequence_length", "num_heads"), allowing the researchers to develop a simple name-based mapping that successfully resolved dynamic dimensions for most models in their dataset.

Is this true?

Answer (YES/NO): NO